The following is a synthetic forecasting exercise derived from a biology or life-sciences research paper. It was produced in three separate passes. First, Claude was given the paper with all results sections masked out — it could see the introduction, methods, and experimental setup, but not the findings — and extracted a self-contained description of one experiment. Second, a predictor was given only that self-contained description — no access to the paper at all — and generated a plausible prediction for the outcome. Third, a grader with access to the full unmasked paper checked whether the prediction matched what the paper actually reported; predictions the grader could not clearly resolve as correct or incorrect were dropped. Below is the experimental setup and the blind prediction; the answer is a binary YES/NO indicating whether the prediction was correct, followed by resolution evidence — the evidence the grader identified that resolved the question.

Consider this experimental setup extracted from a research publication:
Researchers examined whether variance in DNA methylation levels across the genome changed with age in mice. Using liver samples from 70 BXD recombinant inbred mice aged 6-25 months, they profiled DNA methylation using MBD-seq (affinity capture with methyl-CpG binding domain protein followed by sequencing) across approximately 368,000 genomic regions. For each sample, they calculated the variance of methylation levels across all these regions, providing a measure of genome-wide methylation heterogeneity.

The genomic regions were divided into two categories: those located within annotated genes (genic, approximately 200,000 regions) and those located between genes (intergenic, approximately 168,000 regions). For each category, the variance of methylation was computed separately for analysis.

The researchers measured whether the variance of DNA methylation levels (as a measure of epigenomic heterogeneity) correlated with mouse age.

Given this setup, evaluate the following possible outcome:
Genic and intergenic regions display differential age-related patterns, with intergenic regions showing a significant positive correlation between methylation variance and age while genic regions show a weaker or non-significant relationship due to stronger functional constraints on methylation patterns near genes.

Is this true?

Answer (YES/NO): NO